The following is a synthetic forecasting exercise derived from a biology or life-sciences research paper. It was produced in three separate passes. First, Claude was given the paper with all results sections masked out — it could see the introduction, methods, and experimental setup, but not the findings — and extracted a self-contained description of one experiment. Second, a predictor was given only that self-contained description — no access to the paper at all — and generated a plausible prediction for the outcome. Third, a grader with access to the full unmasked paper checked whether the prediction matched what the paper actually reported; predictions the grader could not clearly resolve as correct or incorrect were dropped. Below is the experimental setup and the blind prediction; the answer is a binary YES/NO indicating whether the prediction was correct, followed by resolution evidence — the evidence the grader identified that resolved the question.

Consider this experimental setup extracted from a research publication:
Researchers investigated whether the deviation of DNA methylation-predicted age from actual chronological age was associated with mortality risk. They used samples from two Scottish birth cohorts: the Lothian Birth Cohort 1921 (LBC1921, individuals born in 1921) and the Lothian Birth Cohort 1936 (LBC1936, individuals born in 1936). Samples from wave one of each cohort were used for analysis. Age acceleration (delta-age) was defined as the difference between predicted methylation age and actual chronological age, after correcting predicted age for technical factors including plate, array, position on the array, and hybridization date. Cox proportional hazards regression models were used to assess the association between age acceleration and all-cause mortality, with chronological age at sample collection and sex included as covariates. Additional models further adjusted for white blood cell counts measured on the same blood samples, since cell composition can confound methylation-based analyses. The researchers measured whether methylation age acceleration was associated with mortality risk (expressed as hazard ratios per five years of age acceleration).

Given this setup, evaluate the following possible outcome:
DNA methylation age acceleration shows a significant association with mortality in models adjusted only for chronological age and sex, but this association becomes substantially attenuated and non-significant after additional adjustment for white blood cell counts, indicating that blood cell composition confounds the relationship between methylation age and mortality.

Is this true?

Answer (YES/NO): NO